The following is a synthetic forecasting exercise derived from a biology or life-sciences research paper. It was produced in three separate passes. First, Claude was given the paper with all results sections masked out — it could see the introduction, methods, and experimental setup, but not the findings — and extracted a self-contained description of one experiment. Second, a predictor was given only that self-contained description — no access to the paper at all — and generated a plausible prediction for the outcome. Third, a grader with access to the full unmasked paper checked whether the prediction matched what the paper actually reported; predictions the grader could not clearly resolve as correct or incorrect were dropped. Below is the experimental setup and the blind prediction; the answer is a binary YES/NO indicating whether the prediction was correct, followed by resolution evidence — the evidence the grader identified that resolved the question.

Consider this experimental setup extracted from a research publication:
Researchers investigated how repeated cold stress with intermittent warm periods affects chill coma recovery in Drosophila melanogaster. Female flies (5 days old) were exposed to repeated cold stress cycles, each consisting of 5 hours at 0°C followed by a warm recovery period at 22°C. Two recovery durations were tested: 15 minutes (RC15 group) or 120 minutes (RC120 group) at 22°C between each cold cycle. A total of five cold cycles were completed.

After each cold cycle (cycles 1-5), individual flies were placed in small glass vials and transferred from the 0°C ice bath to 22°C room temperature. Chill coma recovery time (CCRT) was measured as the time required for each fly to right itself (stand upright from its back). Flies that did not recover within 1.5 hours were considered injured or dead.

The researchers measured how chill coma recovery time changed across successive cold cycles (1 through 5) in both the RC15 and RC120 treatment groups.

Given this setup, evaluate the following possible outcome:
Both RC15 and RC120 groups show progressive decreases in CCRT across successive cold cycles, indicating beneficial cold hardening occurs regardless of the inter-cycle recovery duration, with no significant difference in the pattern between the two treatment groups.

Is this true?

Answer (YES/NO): NO